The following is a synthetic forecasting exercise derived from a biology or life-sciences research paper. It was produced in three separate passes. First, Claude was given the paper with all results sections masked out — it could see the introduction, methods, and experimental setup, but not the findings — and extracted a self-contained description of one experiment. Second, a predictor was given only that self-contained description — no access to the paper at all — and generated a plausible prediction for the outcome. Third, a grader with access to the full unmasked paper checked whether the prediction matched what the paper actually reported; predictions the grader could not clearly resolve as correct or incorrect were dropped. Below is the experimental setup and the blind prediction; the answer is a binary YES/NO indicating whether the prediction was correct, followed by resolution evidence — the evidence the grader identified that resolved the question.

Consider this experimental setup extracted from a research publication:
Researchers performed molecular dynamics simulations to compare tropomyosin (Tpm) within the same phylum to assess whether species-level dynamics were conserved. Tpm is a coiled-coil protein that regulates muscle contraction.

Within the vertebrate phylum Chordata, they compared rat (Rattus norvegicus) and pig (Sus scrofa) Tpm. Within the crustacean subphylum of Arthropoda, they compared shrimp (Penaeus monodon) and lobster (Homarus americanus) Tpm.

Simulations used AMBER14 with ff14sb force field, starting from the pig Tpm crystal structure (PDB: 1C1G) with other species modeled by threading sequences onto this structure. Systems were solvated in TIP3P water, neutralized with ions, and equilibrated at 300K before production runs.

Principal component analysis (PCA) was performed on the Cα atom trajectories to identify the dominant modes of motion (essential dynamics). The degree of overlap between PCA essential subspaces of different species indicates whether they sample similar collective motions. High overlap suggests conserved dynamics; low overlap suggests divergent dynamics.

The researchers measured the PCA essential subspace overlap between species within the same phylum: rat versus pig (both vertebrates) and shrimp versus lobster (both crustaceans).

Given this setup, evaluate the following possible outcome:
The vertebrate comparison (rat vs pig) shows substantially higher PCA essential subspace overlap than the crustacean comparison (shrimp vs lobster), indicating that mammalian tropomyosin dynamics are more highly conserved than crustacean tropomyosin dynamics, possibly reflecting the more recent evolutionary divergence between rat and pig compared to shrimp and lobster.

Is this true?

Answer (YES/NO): NO